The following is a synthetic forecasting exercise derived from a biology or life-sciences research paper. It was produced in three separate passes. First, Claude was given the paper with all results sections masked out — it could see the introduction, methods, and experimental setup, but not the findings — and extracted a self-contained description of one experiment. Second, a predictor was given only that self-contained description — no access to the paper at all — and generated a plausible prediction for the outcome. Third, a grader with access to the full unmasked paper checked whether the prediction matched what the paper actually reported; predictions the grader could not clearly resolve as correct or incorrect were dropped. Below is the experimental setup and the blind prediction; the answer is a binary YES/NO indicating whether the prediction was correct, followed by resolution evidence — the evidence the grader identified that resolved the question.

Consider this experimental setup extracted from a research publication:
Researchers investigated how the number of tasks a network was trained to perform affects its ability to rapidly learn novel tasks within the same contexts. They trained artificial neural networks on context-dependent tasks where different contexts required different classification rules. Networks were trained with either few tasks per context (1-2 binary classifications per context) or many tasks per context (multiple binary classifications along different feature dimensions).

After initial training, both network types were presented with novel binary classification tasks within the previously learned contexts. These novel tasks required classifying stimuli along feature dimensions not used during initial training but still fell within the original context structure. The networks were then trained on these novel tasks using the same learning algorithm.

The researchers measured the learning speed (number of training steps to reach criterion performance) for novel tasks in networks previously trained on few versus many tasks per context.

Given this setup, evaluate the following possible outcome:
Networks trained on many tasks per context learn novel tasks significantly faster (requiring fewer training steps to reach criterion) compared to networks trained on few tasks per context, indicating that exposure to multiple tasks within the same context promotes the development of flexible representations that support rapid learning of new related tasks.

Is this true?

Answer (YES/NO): YES